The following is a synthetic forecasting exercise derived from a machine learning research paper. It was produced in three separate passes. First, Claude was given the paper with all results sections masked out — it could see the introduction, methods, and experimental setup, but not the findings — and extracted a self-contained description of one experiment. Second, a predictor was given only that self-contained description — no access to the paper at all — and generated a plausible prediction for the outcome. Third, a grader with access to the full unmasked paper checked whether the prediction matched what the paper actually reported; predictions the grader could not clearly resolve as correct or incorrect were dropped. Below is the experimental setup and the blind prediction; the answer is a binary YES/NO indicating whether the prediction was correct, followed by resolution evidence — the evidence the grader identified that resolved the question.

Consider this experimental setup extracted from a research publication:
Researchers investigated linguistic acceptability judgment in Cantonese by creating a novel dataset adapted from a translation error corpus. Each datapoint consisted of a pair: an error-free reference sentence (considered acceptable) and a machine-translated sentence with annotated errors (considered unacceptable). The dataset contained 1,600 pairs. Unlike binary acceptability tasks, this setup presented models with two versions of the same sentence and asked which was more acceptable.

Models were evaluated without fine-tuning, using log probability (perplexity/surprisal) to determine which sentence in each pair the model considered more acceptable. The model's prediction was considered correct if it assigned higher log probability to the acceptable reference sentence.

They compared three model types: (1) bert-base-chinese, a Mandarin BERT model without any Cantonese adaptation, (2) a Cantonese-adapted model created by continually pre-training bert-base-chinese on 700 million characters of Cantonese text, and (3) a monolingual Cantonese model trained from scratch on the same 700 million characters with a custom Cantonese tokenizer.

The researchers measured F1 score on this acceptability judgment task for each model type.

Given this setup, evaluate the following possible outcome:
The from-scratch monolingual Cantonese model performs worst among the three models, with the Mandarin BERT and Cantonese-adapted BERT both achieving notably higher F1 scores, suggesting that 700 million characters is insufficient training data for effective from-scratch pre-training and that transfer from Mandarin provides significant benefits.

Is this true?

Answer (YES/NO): YES